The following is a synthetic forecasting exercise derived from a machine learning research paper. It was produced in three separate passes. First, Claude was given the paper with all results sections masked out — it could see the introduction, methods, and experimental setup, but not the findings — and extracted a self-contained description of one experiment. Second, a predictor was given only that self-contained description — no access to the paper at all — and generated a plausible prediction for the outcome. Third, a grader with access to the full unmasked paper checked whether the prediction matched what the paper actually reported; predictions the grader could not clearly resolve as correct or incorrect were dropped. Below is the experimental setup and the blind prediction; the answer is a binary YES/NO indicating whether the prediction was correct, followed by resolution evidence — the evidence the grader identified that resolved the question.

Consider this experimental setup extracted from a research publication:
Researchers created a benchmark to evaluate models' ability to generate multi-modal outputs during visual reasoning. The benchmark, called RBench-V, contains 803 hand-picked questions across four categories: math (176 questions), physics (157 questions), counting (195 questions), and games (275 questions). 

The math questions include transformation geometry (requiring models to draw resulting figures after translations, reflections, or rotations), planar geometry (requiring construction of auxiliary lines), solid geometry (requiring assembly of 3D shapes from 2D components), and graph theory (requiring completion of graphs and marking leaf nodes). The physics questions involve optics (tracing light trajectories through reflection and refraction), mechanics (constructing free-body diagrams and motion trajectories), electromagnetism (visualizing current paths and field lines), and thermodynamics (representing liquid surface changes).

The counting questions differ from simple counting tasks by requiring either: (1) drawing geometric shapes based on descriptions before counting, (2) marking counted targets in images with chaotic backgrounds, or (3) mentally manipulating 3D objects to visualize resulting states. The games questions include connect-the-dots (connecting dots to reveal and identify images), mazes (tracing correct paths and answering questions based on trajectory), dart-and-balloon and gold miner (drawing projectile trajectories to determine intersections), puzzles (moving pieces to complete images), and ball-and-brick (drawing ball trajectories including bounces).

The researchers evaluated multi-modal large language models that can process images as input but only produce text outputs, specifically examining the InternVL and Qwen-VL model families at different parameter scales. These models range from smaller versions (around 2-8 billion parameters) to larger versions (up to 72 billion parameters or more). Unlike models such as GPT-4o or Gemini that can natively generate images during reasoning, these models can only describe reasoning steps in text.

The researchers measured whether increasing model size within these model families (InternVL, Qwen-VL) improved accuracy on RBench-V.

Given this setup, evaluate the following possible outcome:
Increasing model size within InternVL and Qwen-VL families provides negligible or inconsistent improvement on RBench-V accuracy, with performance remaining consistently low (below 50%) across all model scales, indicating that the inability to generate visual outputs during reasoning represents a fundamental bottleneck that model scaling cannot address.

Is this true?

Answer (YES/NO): YES